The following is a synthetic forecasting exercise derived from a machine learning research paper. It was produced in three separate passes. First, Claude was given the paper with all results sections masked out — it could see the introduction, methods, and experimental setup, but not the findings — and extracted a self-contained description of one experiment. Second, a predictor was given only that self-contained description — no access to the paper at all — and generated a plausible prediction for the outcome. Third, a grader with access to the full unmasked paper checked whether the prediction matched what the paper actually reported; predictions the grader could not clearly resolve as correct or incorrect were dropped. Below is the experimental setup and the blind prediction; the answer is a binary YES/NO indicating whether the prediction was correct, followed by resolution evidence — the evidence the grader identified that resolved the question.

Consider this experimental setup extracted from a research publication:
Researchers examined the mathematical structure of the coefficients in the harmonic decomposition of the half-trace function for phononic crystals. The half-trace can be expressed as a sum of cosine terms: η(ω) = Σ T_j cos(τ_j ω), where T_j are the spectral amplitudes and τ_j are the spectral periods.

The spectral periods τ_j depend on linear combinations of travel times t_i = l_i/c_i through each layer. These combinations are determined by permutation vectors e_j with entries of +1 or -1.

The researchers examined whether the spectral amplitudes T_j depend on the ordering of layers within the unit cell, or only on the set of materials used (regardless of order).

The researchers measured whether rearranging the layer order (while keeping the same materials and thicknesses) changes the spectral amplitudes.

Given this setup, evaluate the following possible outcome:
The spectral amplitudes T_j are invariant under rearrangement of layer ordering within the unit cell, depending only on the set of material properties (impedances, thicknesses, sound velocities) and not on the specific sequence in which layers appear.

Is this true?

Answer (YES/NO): NO